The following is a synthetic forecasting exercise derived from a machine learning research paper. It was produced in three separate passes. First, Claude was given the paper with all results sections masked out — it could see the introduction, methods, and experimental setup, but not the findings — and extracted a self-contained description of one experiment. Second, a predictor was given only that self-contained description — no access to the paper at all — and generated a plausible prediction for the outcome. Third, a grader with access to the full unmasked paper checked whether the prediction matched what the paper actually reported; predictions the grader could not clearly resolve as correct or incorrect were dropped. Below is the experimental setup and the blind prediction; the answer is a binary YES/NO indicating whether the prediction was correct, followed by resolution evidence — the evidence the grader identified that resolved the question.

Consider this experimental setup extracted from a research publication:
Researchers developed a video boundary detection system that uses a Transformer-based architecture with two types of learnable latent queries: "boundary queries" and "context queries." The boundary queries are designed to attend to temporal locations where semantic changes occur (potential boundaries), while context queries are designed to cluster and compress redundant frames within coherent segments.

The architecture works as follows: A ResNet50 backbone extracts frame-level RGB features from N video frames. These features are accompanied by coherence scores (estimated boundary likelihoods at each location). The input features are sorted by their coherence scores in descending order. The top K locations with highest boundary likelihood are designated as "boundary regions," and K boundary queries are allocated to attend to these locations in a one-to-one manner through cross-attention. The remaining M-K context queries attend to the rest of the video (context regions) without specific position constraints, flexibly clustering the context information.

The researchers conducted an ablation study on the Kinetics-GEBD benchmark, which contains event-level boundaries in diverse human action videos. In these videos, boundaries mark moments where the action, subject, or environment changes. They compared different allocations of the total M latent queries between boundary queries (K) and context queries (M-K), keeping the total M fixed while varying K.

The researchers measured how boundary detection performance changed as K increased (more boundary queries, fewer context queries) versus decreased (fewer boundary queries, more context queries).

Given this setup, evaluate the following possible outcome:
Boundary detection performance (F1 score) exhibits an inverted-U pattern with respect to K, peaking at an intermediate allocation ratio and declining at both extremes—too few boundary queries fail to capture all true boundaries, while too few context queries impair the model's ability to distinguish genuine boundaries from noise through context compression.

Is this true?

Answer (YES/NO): YES